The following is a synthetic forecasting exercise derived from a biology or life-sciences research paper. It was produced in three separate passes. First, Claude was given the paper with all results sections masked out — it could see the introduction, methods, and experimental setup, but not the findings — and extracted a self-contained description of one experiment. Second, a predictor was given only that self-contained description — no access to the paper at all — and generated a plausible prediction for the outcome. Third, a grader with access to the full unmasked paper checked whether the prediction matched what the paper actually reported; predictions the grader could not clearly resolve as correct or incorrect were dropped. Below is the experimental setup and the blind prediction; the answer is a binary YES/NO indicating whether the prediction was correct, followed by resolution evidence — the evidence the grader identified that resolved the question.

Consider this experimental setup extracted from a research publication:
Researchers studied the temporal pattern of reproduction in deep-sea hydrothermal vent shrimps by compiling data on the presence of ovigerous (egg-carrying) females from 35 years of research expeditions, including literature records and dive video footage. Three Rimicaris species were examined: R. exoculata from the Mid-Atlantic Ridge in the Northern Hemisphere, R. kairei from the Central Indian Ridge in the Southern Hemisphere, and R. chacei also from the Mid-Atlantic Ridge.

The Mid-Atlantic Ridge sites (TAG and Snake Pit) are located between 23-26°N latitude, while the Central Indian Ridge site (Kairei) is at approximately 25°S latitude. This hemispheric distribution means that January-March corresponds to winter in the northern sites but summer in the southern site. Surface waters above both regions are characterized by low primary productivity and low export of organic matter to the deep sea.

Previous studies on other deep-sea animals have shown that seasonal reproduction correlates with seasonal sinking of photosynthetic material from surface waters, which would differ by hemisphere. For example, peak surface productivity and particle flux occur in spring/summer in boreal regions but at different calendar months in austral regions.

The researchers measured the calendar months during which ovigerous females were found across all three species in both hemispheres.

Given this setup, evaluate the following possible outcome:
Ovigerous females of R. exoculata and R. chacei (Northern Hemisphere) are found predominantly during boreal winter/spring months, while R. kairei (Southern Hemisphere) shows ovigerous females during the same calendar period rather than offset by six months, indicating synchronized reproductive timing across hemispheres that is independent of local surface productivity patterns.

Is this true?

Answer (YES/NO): YES